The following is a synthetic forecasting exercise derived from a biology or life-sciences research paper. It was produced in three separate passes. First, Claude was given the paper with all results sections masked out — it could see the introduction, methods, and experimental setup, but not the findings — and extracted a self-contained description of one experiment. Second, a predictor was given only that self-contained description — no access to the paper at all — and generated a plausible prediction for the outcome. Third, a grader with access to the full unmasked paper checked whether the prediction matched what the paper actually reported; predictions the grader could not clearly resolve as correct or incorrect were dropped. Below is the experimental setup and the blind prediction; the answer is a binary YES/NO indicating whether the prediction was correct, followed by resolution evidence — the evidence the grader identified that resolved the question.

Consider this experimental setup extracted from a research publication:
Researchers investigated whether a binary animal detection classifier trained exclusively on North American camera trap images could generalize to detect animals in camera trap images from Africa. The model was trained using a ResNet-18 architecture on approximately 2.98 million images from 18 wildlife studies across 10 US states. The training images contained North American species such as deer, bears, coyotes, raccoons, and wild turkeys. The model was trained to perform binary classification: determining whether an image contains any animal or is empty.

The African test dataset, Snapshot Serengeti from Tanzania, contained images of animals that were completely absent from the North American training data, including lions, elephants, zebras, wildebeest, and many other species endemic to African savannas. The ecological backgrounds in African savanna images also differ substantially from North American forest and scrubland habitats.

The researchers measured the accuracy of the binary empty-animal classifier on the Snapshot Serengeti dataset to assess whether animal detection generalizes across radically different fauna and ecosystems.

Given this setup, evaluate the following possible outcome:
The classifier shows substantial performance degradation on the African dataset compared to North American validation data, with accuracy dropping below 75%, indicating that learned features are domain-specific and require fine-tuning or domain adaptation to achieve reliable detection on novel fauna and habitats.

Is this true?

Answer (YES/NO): NO